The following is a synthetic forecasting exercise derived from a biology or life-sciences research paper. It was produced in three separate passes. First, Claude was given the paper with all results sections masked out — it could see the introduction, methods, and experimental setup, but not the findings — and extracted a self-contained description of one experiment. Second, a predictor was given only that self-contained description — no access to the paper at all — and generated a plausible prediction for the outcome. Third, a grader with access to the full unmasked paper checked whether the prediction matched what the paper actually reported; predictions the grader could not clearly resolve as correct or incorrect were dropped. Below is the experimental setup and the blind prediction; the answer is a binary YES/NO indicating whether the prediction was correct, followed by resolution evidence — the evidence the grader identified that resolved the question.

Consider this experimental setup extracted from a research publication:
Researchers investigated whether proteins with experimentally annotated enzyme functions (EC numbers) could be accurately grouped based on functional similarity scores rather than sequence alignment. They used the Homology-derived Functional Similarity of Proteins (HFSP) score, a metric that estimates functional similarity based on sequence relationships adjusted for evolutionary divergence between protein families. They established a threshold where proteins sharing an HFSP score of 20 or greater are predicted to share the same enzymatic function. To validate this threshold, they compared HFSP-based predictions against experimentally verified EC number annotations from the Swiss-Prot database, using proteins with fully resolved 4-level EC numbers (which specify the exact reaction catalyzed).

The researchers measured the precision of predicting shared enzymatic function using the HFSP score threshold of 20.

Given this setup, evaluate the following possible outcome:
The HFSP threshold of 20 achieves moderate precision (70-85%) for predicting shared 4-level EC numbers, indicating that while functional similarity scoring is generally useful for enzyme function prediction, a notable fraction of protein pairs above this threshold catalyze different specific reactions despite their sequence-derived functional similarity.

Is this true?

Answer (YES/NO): NO